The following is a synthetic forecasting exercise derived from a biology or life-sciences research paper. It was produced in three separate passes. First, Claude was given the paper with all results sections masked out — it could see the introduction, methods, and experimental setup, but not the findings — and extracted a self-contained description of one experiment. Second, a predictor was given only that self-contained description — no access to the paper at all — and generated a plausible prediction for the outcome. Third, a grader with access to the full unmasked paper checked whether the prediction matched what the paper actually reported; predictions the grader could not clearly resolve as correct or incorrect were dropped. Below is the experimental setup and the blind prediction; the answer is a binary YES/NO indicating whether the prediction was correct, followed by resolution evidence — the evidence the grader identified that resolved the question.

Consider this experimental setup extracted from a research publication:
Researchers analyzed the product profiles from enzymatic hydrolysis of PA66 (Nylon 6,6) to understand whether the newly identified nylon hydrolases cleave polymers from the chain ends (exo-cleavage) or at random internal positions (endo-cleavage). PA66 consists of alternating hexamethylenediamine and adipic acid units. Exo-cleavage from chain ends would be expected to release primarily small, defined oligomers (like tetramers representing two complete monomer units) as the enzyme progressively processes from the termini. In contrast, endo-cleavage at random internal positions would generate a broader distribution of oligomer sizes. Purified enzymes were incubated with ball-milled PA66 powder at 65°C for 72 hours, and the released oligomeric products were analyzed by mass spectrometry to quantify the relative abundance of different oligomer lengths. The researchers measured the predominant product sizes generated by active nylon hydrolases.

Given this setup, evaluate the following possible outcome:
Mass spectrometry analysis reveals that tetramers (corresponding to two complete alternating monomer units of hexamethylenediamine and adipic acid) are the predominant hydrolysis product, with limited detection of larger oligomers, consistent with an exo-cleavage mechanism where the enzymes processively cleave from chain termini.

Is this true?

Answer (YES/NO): YES